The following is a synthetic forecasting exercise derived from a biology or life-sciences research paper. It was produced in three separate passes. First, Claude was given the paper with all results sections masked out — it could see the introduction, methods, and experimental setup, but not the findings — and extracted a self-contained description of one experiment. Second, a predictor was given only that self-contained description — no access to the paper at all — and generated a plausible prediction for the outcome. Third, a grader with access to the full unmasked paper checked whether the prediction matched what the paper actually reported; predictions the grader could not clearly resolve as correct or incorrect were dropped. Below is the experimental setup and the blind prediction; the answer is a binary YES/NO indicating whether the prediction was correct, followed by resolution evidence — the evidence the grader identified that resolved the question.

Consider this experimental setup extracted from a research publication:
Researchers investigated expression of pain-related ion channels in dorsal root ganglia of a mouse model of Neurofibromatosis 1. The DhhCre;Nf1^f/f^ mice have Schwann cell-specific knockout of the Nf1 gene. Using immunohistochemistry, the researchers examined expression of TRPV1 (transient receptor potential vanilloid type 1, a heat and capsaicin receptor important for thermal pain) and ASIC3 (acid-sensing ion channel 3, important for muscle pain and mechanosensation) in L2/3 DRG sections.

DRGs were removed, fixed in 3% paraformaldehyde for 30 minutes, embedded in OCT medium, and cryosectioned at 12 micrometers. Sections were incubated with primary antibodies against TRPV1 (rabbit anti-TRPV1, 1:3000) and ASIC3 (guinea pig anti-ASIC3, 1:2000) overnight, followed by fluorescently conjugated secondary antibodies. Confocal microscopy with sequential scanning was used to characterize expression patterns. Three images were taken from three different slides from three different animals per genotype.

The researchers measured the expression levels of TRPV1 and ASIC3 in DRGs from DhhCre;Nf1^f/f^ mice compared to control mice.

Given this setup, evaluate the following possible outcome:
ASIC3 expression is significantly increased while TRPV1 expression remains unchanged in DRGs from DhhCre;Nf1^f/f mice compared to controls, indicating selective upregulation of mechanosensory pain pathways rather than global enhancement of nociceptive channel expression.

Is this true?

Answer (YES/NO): NO